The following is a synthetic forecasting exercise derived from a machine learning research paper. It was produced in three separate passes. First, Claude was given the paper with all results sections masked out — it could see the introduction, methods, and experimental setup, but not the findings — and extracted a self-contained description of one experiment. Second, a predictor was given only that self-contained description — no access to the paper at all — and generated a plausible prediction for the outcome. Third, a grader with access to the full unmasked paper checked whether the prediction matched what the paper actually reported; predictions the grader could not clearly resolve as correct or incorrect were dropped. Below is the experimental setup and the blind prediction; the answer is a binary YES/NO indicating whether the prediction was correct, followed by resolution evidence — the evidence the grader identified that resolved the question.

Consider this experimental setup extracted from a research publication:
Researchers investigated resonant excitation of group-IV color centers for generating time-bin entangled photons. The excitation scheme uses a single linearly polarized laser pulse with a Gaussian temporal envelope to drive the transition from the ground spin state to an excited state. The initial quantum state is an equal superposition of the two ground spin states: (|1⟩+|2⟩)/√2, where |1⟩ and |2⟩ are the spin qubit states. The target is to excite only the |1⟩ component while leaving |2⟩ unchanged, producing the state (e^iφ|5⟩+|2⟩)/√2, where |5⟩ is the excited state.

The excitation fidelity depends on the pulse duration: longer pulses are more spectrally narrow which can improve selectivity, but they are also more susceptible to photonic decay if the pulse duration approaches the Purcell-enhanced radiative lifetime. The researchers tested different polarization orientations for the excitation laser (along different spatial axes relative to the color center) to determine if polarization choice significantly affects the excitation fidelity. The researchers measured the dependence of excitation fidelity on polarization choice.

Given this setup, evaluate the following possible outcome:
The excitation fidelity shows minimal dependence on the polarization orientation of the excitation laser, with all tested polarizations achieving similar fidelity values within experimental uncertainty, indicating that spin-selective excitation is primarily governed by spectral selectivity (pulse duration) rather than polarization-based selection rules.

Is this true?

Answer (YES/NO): YES